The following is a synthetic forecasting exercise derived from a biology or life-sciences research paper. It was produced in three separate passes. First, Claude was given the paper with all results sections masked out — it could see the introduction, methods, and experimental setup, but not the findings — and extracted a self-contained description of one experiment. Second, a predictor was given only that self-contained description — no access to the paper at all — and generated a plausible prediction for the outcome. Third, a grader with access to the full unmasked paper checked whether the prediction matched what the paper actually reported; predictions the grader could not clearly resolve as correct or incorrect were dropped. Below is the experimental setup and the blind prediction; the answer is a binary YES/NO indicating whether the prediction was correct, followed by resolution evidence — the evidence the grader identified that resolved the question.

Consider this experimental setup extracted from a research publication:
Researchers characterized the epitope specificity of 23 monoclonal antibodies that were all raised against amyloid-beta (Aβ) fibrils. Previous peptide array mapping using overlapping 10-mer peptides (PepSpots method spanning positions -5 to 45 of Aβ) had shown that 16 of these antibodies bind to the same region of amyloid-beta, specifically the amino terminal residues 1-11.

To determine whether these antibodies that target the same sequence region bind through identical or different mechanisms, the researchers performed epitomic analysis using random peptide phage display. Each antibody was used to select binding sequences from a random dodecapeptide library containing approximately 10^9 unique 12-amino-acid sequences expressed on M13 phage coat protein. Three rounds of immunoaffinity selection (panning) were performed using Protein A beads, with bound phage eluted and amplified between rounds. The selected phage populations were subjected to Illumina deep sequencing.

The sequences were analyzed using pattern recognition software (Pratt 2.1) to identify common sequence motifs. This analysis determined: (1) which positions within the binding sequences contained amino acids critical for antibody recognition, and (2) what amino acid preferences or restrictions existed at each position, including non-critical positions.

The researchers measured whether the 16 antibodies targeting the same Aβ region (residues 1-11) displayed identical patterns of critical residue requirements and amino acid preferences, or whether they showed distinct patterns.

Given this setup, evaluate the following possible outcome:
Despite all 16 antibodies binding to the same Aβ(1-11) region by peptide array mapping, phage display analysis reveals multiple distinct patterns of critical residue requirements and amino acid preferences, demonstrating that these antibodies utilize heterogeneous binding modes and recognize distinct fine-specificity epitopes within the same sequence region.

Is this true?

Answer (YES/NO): YES